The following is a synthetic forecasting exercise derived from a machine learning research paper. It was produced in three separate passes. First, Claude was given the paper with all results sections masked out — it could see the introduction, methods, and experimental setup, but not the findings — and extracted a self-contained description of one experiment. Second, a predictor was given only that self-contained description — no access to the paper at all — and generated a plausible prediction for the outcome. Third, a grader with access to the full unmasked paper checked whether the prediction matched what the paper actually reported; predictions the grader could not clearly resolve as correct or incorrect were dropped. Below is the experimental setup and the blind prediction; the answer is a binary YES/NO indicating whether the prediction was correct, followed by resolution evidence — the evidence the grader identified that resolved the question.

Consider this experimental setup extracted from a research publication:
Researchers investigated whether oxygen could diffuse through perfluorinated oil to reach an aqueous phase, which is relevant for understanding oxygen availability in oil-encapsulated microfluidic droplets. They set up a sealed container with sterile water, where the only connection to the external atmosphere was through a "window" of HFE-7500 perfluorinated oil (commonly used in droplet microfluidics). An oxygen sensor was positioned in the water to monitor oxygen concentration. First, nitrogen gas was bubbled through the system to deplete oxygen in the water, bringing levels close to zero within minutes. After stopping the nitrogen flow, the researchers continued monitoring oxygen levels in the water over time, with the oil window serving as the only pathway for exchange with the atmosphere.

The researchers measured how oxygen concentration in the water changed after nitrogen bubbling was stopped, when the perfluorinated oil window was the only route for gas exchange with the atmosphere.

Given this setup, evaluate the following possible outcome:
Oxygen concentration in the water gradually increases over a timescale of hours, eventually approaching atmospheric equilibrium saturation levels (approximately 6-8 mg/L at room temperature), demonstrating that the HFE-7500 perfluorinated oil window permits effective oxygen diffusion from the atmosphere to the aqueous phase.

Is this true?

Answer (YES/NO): YES